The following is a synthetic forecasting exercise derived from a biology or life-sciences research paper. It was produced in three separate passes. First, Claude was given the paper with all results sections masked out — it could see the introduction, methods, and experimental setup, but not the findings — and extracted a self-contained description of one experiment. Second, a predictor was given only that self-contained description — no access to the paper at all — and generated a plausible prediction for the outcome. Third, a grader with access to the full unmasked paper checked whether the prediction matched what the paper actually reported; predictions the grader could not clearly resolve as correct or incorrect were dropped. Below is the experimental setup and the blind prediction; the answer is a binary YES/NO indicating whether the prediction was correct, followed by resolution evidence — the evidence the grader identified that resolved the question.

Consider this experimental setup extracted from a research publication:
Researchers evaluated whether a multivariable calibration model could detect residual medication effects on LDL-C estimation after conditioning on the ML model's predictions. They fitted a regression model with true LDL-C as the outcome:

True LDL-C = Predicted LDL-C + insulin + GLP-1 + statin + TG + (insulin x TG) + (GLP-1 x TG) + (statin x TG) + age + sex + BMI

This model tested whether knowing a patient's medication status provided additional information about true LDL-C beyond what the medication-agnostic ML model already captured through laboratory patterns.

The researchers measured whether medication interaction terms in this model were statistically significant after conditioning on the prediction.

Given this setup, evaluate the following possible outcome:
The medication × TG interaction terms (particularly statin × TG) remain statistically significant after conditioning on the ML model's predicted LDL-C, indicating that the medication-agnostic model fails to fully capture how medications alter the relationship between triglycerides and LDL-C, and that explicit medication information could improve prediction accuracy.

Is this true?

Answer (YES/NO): NO